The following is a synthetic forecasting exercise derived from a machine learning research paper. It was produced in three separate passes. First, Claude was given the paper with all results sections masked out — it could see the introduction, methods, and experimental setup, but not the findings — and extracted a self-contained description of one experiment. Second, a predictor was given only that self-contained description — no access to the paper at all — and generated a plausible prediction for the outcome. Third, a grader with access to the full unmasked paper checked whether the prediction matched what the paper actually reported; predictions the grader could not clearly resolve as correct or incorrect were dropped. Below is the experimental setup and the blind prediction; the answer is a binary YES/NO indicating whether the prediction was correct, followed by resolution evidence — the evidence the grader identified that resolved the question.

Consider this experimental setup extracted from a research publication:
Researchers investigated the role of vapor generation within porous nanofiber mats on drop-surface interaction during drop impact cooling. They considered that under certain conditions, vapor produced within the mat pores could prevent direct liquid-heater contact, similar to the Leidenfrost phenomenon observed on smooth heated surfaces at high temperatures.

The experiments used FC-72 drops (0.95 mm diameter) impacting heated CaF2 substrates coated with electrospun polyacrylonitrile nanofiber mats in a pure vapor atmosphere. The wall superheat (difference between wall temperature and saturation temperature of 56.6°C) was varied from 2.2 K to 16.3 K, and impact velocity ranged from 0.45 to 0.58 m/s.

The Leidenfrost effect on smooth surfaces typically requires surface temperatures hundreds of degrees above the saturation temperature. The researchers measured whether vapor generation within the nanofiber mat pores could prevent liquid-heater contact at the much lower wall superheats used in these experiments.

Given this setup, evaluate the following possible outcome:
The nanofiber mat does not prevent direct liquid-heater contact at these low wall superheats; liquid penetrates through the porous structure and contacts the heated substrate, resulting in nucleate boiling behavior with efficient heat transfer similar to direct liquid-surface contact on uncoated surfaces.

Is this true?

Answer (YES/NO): NO